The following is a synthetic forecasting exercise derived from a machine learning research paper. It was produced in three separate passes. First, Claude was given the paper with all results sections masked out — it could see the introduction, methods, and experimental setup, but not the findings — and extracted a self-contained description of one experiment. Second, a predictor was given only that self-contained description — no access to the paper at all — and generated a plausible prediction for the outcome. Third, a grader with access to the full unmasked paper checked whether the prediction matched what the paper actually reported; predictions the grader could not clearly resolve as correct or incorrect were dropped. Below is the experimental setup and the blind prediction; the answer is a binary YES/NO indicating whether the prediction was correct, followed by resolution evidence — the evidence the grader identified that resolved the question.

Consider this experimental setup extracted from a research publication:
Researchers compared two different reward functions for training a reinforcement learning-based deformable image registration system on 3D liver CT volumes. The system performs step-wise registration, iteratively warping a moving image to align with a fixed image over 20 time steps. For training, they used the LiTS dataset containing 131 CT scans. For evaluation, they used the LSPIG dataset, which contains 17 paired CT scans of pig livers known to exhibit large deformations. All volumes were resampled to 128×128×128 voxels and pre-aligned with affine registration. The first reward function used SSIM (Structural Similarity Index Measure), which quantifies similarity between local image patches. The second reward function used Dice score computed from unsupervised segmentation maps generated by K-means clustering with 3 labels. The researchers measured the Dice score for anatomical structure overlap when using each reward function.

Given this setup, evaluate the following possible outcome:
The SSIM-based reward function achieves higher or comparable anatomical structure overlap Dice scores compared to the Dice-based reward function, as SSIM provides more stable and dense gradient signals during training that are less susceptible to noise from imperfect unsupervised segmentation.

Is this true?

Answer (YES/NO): NO